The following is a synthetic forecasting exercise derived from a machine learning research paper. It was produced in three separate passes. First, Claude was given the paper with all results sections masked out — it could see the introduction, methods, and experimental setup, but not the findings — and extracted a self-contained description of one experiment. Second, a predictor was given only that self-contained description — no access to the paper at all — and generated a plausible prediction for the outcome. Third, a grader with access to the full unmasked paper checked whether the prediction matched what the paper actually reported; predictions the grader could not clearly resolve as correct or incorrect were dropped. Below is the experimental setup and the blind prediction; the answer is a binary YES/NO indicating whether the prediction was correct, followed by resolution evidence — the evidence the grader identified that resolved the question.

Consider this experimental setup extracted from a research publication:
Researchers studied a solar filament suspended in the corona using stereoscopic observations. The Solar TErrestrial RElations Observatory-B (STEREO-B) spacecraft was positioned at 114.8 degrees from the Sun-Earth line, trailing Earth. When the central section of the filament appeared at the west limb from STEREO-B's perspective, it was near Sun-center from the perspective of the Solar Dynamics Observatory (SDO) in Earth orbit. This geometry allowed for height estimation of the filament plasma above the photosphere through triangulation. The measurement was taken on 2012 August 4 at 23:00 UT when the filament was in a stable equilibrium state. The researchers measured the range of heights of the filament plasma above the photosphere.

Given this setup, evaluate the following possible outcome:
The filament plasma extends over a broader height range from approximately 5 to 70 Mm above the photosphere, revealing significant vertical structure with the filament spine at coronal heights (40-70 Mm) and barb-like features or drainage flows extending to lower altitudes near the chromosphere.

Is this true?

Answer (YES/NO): NO